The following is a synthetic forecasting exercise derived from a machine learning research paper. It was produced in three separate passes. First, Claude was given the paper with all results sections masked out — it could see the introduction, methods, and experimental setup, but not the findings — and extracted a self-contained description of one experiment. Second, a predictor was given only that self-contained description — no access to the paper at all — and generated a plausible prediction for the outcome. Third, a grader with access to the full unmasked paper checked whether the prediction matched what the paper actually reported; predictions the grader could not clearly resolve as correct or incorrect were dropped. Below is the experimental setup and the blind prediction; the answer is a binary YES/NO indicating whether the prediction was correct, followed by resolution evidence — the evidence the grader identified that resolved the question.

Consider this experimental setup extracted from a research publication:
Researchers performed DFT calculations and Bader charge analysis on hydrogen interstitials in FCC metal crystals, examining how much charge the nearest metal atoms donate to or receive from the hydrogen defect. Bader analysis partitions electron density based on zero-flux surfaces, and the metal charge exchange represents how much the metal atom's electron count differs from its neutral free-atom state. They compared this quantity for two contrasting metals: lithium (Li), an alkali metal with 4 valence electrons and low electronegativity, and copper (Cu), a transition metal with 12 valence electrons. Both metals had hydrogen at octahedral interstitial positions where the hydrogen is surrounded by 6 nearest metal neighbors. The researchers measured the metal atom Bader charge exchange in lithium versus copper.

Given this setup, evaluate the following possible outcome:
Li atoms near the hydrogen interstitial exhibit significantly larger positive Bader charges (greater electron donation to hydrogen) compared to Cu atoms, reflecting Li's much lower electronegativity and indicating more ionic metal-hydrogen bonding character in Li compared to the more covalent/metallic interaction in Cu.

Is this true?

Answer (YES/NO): YES